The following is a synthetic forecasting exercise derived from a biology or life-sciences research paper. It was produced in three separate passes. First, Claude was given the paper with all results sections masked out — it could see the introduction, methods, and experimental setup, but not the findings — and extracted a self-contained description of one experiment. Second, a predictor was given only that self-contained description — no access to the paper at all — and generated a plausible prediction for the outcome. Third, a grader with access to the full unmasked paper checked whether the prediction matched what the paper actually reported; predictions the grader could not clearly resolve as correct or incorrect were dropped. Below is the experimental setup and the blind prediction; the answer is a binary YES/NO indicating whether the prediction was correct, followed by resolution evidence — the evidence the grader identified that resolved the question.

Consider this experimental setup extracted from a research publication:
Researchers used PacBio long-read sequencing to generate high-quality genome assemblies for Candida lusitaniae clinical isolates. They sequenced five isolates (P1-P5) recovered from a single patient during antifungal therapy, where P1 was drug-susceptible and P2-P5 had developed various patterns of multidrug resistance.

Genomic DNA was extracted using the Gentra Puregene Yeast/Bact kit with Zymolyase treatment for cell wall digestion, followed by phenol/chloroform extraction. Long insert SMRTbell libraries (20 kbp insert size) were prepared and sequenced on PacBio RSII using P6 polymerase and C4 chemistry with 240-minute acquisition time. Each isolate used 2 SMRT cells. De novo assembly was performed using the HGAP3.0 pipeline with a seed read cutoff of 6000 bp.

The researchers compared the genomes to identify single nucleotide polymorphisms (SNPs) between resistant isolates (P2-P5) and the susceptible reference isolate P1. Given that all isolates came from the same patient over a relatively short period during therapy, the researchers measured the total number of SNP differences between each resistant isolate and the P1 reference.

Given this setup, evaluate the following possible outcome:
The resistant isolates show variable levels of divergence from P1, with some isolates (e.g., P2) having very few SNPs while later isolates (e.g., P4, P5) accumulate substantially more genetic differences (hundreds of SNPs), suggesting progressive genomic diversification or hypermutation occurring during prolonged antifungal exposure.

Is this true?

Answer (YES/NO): NO